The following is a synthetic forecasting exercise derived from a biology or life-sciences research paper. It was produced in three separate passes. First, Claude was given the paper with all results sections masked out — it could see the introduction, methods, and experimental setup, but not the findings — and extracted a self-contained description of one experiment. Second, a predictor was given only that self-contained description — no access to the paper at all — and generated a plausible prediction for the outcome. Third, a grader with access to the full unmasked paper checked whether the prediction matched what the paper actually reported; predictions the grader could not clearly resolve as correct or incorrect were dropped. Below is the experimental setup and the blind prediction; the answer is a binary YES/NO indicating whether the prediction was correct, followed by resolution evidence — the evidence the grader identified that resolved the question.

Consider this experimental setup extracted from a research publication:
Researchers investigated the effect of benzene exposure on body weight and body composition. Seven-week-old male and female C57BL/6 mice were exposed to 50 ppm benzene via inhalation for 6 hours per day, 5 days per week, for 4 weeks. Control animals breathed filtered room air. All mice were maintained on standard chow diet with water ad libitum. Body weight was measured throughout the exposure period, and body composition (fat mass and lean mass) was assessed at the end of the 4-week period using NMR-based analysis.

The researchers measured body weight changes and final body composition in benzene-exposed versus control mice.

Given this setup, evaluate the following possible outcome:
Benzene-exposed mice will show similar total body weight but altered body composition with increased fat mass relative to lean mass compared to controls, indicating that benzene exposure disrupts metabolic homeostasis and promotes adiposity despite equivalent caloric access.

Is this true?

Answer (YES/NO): NO